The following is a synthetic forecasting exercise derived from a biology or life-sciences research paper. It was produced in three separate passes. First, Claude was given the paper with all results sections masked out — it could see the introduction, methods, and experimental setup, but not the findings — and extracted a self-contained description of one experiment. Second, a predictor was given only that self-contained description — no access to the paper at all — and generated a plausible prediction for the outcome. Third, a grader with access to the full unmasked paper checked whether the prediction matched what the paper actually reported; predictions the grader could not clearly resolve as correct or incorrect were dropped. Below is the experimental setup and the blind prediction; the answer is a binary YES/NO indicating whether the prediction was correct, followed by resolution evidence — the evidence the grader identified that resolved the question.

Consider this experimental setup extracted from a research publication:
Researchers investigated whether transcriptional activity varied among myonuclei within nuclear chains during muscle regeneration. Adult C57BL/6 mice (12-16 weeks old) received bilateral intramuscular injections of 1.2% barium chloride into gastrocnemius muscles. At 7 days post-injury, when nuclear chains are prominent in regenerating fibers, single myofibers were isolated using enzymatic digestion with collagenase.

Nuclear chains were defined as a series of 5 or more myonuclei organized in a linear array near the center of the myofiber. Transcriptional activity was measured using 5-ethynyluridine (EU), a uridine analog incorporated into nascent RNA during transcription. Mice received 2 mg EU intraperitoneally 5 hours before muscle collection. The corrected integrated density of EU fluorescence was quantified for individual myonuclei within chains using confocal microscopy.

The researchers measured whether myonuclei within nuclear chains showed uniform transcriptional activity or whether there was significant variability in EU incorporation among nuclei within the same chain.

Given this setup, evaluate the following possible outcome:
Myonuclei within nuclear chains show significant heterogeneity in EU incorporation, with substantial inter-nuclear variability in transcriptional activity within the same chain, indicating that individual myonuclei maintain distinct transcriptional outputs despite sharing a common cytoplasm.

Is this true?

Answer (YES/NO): YES